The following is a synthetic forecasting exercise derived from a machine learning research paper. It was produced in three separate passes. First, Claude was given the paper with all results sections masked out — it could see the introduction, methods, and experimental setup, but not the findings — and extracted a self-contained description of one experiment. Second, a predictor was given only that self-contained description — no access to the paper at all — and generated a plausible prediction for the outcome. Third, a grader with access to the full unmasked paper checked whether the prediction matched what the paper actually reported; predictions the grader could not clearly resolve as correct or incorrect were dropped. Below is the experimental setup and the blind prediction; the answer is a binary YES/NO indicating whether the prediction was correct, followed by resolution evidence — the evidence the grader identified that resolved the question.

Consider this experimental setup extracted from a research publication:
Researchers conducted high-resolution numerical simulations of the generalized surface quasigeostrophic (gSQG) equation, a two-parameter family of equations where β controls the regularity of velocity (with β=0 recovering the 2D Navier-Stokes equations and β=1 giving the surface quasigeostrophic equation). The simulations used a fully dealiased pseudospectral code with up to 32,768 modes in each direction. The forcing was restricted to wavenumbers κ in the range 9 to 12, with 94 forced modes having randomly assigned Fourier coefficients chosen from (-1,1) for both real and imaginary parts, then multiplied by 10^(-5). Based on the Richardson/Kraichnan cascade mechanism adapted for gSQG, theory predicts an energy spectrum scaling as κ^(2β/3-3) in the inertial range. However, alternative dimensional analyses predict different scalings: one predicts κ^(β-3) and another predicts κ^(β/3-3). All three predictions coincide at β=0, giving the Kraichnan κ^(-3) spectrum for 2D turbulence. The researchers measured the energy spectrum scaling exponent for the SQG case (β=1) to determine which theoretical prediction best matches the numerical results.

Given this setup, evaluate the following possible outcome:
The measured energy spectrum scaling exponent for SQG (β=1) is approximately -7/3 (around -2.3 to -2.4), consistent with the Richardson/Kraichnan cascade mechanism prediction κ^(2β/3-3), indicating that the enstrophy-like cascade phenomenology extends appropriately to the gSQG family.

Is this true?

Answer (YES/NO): YES